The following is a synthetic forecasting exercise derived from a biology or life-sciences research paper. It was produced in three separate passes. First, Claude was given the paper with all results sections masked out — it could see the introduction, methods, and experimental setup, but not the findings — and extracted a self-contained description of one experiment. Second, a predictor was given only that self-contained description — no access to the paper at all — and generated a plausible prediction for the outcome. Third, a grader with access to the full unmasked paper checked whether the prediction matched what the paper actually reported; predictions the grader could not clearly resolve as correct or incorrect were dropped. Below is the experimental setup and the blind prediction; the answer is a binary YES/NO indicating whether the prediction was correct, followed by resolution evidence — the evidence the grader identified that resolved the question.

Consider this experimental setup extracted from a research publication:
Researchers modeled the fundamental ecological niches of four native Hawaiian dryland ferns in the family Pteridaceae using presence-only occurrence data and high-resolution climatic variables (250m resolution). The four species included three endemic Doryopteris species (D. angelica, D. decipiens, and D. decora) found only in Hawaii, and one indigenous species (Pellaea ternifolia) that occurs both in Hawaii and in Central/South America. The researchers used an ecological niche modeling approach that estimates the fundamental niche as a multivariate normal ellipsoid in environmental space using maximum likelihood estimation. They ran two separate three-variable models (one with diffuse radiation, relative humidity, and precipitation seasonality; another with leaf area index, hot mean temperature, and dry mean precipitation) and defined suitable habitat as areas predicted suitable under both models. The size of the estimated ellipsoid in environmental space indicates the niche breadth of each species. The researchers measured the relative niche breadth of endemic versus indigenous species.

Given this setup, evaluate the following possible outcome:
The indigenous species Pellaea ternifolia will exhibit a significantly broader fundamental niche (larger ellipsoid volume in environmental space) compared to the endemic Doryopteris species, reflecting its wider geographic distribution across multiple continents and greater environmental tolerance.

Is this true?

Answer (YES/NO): YES